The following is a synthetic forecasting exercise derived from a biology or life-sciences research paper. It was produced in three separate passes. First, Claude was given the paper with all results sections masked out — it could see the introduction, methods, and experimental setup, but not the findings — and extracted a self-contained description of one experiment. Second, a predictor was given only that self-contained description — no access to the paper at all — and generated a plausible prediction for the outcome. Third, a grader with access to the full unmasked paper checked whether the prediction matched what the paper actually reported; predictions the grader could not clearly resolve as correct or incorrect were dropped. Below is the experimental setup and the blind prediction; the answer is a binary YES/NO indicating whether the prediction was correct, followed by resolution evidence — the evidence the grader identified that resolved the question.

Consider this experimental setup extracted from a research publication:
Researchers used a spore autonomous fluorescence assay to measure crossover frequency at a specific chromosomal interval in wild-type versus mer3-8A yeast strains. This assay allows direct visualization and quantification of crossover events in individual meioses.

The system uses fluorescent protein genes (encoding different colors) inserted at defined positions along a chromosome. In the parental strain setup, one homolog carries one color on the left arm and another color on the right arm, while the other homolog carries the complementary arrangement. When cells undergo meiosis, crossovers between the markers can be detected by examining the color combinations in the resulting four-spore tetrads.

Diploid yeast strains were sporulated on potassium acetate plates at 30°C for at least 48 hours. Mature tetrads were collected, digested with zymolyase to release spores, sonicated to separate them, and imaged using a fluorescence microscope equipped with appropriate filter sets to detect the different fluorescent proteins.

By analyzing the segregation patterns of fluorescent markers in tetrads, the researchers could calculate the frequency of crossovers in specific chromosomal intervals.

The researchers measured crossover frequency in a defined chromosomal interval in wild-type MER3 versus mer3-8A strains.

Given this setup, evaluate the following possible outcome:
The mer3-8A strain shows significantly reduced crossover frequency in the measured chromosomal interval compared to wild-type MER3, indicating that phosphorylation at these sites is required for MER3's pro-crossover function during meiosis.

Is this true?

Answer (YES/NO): NO